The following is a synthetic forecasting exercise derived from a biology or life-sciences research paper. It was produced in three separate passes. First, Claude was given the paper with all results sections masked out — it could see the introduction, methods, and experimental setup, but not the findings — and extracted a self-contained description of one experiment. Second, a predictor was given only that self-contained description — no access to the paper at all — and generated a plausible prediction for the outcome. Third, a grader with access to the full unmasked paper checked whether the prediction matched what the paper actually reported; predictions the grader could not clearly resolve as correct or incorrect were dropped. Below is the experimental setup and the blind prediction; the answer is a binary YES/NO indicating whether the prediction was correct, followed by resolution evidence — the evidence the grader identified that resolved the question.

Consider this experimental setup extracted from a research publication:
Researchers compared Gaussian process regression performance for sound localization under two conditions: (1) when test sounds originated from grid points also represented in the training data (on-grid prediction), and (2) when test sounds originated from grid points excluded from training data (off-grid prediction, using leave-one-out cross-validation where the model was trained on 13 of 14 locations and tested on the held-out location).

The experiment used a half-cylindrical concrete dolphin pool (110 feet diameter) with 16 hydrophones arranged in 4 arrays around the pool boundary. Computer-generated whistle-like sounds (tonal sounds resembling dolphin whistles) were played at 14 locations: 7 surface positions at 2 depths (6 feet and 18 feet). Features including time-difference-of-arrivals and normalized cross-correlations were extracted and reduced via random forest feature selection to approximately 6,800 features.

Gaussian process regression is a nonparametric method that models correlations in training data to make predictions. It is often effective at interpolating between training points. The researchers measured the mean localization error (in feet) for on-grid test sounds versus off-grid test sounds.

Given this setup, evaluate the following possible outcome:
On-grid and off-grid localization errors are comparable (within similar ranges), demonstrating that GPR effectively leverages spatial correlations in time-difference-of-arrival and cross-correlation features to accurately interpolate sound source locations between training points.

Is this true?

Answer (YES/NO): NO